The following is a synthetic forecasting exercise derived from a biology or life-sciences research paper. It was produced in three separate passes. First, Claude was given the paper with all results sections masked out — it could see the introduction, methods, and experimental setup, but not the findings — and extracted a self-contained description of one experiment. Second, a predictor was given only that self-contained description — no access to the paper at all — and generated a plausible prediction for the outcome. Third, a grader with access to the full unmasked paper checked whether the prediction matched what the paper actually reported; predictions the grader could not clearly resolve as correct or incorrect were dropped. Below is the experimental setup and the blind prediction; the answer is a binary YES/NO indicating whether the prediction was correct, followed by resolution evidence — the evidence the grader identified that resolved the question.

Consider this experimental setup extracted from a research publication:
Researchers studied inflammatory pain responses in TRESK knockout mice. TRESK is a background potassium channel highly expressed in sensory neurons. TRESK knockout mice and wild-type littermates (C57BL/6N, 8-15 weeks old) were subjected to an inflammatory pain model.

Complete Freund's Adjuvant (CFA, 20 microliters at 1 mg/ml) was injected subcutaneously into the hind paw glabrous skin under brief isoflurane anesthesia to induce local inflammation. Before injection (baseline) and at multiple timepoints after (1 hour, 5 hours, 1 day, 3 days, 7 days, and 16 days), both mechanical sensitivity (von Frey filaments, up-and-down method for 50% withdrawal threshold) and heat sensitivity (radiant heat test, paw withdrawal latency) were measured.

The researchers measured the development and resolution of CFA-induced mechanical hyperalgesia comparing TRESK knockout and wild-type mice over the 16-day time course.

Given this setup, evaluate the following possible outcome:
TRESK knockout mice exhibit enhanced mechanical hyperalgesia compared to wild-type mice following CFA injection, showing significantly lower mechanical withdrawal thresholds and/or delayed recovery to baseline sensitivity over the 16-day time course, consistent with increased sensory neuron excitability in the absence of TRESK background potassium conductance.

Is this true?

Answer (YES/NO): NO